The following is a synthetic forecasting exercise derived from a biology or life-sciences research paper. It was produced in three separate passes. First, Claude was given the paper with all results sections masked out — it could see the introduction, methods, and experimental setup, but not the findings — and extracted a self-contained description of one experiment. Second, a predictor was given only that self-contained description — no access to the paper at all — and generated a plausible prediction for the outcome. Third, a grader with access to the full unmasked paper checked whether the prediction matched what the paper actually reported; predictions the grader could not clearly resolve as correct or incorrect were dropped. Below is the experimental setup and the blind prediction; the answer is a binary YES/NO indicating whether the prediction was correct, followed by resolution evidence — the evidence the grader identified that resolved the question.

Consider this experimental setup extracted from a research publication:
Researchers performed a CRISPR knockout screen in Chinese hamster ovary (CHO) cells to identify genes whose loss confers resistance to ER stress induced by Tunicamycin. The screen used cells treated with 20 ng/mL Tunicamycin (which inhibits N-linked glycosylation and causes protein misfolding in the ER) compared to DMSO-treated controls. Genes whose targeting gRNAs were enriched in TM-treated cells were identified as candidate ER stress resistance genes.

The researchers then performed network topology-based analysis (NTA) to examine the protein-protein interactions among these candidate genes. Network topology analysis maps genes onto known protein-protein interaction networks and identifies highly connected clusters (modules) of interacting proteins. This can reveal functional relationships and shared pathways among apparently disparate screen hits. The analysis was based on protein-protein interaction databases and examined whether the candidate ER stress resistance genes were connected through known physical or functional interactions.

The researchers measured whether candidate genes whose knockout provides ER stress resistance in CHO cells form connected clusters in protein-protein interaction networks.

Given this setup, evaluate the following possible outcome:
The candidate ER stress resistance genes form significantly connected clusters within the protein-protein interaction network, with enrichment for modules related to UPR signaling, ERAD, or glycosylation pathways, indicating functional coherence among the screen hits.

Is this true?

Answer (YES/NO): NO